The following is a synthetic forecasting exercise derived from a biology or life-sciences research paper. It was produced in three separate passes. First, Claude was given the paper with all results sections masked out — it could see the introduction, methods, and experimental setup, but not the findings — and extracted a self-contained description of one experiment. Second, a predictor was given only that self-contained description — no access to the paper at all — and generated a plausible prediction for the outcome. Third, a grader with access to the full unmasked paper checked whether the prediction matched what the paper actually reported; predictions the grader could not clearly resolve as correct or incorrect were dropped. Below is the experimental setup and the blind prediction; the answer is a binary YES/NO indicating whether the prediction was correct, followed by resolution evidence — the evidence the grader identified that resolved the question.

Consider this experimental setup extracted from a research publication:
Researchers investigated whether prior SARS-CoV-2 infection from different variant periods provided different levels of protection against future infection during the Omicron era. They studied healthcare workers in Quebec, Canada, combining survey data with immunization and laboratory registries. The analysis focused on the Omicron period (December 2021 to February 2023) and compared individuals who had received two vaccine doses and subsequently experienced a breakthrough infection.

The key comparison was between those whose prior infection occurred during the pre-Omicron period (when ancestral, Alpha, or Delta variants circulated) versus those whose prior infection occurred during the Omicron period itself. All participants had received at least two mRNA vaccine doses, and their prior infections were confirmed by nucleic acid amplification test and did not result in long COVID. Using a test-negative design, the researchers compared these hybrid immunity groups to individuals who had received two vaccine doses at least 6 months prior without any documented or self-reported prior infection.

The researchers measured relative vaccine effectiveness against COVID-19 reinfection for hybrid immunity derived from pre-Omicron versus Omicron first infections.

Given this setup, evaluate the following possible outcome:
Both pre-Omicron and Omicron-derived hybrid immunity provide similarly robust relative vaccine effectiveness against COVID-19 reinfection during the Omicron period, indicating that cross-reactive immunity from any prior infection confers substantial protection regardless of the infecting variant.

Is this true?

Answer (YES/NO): NO